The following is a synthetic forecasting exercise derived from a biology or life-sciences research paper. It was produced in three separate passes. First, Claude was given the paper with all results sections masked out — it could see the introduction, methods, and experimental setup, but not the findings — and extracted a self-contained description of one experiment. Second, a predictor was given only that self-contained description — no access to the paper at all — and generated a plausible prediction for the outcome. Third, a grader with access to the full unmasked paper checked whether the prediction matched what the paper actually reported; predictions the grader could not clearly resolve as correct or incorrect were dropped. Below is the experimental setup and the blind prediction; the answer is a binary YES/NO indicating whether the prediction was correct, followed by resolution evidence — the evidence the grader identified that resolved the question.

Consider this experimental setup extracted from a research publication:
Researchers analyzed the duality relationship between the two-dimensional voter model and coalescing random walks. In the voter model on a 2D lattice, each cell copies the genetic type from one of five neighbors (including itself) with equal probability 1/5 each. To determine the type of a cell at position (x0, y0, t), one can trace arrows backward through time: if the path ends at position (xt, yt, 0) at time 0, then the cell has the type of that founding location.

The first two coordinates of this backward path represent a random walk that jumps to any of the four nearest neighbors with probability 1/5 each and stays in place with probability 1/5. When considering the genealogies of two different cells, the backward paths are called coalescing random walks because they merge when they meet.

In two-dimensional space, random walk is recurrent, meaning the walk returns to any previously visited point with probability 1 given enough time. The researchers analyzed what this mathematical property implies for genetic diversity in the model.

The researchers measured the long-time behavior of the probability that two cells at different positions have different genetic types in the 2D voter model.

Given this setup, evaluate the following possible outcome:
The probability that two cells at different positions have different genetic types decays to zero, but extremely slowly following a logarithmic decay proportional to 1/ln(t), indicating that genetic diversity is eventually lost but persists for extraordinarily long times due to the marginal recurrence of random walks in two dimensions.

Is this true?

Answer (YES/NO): YES